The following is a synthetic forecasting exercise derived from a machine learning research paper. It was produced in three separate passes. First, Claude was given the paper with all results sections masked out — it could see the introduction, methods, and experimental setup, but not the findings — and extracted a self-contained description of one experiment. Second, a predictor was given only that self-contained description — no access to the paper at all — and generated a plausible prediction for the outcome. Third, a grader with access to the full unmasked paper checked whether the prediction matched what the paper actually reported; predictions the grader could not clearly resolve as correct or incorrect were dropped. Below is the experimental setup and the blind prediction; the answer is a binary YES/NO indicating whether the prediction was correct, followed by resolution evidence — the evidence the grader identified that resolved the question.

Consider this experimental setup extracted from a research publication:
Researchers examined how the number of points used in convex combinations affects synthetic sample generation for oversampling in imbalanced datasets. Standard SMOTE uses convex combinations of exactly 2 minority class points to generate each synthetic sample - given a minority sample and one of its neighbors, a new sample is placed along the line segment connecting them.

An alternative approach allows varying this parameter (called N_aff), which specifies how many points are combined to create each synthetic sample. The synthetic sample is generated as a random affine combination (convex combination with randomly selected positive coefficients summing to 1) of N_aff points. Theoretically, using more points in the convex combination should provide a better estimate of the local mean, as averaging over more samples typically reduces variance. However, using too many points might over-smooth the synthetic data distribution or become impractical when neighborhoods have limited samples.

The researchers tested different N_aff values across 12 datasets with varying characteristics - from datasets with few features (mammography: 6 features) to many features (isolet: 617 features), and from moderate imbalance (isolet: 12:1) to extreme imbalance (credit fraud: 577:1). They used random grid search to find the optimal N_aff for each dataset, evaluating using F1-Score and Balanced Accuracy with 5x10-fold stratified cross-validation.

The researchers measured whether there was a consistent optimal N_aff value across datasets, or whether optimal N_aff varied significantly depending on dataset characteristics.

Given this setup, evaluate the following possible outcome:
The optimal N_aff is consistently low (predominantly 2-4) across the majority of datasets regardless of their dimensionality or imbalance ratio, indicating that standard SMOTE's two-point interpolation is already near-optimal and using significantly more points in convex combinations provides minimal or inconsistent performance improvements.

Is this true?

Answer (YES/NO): NO